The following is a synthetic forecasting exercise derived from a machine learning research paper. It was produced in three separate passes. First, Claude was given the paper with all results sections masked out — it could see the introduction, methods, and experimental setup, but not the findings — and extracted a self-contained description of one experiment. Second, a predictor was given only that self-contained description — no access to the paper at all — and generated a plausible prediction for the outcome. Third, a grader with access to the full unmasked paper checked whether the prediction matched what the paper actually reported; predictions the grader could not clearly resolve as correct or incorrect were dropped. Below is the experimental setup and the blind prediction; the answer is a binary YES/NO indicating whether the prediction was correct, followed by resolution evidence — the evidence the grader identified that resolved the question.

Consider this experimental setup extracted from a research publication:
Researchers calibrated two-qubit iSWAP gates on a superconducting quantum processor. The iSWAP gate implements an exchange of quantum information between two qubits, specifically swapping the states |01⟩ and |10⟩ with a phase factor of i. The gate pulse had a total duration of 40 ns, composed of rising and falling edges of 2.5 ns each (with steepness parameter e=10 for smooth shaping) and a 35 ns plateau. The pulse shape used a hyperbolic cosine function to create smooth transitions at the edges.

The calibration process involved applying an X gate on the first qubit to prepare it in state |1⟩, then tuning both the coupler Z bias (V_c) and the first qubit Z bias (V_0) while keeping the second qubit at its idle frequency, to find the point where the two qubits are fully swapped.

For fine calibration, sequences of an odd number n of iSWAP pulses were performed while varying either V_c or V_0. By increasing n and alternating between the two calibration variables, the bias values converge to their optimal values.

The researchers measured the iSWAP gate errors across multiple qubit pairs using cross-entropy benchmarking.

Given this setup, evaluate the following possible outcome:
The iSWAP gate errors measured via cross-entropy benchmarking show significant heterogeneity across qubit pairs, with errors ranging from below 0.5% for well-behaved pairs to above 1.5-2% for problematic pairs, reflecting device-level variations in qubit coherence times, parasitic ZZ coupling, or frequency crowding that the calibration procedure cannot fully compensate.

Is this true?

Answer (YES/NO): NO